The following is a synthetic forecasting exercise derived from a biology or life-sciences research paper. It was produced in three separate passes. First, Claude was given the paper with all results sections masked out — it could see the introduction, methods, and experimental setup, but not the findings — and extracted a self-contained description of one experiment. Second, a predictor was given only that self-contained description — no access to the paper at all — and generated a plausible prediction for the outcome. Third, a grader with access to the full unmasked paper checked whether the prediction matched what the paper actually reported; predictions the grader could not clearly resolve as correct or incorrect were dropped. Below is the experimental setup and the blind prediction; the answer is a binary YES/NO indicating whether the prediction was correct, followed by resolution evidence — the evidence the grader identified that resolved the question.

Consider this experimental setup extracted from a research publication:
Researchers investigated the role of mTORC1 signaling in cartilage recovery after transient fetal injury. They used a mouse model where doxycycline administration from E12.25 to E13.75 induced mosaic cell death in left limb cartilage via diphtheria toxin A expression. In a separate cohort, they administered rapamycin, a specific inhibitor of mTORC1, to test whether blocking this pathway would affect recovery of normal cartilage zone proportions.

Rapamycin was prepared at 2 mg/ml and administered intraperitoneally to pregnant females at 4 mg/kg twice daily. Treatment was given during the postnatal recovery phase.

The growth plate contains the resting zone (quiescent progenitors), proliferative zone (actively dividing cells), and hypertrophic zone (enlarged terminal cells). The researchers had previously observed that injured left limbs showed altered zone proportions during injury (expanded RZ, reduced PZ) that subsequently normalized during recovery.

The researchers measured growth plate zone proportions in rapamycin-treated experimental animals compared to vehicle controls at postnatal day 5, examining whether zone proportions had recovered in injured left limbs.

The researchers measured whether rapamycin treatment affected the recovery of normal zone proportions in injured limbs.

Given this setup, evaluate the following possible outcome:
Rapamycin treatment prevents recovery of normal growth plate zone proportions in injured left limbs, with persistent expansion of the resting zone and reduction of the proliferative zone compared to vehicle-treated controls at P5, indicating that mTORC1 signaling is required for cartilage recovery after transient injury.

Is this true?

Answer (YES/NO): NO